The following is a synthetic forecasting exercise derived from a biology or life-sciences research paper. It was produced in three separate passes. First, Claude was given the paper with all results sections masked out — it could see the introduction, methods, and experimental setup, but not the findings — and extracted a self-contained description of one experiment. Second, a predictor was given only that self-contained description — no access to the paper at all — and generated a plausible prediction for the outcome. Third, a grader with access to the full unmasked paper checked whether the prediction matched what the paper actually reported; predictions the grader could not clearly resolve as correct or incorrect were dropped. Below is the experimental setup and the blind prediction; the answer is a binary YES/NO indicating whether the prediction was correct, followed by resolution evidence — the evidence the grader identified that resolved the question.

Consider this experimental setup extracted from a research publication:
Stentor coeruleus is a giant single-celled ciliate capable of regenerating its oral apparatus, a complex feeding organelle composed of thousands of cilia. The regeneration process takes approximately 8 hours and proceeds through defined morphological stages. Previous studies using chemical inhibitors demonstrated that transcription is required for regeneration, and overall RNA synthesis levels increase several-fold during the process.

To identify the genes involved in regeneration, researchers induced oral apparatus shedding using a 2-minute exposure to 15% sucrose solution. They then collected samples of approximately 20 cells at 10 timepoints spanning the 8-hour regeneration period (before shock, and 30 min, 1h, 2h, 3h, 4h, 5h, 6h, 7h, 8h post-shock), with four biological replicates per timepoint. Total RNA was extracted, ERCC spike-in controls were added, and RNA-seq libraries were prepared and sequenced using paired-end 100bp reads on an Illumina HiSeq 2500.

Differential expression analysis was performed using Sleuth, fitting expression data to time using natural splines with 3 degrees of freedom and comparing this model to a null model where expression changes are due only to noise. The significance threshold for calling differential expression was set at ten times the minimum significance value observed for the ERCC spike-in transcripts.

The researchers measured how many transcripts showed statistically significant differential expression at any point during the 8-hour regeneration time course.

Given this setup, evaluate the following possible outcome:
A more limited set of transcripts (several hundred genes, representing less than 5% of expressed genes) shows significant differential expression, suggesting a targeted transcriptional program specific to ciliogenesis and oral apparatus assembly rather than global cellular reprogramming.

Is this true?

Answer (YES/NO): NO